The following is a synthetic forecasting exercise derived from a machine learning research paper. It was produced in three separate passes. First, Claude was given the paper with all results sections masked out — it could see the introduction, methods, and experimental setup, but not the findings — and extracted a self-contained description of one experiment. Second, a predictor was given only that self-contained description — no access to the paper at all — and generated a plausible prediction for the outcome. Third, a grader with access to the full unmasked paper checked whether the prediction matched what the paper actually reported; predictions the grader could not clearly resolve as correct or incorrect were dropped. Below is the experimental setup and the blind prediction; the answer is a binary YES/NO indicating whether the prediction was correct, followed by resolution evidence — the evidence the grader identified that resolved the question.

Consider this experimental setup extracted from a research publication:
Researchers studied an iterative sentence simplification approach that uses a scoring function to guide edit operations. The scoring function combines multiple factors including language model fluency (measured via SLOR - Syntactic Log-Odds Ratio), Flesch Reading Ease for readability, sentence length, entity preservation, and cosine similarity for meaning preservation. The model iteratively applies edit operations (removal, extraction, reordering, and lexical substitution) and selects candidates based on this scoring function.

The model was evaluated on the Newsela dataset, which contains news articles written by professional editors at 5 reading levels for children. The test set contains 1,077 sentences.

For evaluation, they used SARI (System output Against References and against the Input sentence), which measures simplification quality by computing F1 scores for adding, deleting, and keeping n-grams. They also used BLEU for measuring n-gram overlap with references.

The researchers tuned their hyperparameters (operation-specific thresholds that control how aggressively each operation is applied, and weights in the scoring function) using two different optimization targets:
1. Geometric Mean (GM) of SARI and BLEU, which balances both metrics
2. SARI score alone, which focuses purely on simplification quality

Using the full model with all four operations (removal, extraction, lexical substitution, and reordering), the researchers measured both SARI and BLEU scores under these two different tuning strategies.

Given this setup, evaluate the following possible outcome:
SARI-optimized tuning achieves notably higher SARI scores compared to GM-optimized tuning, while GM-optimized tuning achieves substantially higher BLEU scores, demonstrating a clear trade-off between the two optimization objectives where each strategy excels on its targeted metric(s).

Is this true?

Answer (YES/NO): YES